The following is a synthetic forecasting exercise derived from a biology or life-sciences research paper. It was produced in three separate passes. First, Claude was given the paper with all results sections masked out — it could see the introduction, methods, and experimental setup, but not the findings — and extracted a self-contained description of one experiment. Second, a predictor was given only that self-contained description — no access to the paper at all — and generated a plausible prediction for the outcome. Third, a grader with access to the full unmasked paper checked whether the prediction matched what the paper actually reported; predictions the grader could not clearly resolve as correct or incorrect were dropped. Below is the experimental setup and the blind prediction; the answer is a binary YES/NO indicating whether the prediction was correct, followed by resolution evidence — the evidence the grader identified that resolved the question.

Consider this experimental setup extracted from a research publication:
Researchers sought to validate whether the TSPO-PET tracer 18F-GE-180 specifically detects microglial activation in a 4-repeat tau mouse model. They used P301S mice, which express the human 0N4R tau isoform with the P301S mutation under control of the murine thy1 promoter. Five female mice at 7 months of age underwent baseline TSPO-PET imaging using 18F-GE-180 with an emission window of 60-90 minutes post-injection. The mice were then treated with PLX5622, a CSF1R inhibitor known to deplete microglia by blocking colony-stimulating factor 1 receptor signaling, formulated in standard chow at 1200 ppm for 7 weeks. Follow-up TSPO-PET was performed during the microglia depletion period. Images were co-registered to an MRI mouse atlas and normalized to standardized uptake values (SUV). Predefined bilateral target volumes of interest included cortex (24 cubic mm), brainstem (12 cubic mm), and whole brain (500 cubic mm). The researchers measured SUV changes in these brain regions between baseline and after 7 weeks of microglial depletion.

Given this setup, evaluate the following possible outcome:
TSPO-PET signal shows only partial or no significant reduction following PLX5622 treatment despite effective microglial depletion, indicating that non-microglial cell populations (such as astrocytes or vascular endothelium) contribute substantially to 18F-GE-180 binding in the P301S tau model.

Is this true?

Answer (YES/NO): NO